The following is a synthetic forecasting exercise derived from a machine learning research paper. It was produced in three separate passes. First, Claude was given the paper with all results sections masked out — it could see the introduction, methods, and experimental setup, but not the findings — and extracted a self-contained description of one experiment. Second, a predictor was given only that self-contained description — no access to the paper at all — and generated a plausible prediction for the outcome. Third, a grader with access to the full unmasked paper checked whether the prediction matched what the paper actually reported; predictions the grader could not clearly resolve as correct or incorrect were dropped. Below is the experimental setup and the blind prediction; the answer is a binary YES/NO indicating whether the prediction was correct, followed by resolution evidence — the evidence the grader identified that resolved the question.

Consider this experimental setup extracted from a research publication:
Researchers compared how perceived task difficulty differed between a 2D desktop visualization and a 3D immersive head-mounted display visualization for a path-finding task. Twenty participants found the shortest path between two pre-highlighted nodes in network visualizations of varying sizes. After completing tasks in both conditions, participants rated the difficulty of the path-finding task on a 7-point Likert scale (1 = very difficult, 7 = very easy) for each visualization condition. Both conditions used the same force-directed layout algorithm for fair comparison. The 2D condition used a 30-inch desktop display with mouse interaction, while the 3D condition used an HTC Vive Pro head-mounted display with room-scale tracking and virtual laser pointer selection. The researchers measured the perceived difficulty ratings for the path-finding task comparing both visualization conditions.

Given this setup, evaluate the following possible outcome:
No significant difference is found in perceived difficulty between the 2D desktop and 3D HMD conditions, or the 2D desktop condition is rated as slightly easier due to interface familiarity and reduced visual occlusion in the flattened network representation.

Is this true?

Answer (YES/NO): NO